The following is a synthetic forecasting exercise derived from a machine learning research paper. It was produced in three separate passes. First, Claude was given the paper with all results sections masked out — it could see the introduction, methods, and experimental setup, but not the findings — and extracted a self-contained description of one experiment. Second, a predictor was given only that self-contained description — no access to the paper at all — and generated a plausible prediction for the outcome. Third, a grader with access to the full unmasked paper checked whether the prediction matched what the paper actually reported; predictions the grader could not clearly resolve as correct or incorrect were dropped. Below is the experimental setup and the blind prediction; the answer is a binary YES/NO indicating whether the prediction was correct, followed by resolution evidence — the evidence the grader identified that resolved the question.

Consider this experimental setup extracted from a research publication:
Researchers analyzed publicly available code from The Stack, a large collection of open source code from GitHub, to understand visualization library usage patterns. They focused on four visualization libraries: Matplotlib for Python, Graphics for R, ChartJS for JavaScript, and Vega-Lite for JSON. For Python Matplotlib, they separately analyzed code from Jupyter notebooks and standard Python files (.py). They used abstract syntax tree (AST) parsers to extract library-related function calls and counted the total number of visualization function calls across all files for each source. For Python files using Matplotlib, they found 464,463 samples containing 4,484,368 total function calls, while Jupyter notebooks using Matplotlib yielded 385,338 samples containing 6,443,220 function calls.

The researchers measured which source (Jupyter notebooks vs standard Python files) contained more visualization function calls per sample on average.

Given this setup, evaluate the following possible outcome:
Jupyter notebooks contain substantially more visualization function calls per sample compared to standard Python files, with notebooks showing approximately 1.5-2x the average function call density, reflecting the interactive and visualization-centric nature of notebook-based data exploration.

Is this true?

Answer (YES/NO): YES